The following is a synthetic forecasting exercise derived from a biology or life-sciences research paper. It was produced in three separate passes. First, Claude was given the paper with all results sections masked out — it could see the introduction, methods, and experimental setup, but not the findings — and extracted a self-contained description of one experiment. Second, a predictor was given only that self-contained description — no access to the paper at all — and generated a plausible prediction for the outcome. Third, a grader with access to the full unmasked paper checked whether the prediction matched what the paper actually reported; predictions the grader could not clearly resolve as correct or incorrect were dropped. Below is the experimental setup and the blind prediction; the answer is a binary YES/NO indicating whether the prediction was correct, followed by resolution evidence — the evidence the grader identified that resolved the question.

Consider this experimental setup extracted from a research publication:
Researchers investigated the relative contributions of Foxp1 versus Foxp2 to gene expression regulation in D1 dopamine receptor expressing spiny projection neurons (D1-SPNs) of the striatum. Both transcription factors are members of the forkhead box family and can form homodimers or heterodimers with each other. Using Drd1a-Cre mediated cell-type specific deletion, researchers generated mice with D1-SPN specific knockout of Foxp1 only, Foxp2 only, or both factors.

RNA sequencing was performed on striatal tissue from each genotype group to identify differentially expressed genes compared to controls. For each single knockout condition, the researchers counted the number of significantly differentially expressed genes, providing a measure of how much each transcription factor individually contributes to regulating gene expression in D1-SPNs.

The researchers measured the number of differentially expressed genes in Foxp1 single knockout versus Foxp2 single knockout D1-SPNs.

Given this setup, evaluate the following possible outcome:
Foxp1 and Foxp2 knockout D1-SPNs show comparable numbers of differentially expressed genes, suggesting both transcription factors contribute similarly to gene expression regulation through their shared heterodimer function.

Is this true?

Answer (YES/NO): NO